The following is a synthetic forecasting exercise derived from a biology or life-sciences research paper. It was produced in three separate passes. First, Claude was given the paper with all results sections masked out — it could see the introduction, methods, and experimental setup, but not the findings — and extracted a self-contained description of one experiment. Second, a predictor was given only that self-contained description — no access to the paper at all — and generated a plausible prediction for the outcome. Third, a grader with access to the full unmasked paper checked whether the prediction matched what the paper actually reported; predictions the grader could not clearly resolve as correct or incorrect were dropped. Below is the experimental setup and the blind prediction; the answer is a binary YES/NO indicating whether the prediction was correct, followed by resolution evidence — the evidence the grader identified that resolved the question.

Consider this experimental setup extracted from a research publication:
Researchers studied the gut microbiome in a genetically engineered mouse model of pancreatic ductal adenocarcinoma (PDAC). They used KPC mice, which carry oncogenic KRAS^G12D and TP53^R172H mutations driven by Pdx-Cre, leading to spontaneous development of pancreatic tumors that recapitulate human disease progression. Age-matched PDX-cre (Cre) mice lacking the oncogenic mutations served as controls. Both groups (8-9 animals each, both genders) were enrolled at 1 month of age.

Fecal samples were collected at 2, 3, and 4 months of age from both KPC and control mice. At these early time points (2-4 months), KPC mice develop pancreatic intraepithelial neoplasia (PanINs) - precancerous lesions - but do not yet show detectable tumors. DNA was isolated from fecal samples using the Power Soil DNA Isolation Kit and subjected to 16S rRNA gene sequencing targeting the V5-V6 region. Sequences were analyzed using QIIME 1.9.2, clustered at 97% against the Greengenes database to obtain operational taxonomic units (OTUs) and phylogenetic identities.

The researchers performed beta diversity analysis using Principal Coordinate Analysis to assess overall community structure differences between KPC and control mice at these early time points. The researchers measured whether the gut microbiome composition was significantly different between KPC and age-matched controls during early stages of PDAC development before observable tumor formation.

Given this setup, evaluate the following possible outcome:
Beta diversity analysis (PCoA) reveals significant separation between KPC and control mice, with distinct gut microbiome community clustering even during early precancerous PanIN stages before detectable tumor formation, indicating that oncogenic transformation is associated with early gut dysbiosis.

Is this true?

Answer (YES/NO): NO